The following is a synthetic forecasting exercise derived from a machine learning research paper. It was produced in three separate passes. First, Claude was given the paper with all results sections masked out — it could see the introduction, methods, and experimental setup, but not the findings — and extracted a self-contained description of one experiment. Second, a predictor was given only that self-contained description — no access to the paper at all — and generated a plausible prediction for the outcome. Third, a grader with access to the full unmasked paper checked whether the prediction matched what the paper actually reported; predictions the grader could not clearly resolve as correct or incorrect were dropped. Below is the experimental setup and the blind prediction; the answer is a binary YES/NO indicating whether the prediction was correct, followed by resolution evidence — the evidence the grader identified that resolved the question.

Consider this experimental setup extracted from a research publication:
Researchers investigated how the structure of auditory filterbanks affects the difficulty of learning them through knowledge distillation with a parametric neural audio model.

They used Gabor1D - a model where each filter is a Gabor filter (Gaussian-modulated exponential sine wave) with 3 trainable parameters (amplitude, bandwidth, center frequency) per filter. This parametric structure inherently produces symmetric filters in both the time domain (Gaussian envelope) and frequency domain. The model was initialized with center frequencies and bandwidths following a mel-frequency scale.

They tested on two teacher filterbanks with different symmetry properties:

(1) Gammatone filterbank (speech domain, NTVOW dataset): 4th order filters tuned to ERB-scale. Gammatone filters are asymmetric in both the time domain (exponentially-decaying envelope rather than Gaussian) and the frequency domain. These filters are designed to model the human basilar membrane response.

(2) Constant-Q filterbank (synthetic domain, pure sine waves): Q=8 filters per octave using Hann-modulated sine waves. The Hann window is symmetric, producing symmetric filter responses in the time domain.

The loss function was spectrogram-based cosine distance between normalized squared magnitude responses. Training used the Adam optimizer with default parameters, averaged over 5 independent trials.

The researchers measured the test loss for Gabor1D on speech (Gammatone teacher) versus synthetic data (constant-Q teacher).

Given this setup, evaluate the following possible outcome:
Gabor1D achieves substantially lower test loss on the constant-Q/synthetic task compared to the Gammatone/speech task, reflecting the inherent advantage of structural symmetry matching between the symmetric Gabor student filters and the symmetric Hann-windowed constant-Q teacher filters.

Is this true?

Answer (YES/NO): NO